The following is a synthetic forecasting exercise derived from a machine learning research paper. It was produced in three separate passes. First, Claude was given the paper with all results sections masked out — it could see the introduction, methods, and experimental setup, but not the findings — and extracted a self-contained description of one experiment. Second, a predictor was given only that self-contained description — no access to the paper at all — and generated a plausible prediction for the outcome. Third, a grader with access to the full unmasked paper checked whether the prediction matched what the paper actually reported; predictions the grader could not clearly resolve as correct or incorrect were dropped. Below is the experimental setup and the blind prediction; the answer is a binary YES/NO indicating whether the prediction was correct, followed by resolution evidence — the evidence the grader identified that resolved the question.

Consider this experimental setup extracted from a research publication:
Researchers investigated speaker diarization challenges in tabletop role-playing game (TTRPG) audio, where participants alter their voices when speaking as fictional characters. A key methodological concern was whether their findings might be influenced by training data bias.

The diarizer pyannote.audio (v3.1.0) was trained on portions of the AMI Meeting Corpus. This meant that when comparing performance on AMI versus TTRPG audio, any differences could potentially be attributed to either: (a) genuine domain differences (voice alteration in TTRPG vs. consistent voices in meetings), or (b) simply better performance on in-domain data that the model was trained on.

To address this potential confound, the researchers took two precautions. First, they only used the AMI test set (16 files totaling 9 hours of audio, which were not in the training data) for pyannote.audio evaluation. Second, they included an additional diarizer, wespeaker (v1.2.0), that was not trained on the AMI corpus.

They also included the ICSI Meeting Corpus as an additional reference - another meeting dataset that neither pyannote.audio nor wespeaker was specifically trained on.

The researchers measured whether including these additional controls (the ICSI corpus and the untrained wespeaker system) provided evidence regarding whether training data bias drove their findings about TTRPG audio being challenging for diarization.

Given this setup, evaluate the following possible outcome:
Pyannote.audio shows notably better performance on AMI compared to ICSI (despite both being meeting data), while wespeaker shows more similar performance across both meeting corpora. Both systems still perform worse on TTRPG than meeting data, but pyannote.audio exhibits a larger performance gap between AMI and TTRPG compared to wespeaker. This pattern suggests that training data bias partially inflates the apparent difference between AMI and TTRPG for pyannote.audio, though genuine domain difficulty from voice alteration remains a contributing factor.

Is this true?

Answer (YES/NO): NO